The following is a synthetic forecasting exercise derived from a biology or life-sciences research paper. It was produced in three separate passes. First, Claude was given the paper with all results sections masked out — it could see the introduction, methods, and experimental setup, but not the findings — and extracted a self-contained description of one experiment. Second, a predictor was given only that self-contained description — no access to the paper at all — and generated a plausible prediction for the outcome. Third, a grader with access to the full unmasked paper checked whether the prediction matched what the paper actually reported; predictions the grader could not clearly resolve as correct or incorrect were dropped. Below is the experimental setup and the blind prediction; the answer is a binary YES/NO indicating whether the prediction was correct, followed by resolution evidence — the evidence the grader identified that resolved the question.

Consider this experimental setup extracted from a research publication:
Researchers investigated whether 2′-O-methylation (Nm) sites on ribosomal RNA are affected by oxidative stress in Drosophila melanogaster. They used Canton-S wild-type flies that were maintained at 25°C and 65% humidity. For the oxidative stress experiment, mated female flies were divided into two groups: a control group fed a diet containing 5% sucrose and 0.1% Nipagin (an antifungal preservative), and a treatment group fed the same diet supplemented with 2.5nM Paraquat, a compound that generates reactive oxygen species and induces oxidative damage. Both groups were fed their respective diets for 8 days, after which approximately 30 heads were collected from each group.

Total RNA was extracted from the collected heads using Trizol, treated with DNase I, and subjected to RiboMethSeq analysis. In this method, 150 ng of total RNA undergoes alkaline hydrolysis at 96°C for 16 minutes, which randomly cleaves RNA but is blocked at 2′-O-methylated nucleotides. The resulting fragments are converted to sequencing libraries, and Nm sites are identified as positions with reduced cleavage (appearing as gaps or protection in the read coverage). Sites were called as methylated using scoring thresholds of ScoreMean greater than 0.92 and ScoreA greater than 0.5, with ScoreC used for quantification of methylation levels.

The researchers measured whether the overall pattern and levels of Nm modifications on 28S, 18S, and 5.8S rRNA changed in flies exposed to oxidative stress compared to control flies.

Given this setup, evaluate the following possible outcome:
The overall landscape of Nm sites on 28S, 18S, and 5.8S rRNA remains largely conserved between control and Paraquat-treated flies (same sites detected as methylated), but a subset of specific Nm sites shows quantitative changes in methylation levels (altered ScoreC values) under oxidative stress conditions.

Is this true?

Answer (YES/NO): NO